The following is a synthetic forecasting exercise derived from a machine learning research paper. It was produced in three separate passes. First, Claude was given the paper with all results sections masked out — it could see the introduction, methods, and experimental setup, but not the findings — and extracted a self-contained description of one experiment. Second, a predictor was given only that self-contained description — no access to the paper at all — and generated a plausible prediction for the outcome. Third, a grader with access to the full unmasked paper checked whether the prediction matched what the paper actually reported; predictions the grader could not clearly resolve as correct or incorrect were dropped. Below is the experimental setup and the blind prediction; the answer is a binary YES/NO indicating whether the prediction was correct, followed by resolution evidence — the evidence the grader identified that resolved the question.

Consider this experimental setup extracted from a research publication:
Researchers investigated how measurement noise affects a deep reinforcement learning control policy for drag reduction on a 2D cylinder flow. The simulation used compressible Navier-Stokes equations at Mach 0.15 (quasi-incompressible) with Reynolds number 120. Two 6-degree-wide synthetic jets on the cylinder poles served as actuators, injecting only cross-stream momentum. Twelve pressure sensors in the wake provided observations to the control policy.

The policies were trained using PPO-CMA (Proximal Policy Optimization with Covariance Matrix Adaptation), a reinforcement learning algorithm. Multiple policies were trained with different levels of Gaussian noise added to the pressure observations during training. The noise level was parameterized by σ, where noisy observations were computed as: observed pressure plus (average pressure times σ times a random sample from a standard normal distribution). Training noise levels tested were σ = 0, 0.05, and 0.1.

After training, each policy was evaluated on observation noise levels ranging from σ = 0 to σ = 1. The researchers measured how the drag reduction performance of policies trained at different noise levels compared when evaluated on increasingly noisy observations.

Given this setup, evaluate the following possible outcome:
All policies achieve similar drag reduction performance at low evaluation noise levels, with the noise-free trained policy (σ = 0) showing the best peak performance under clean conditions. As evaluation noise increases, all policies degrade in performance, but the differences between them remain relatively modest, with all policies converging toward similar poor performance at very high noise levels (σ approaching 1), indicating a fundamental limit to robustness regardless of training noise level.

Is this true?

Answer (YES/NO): NO